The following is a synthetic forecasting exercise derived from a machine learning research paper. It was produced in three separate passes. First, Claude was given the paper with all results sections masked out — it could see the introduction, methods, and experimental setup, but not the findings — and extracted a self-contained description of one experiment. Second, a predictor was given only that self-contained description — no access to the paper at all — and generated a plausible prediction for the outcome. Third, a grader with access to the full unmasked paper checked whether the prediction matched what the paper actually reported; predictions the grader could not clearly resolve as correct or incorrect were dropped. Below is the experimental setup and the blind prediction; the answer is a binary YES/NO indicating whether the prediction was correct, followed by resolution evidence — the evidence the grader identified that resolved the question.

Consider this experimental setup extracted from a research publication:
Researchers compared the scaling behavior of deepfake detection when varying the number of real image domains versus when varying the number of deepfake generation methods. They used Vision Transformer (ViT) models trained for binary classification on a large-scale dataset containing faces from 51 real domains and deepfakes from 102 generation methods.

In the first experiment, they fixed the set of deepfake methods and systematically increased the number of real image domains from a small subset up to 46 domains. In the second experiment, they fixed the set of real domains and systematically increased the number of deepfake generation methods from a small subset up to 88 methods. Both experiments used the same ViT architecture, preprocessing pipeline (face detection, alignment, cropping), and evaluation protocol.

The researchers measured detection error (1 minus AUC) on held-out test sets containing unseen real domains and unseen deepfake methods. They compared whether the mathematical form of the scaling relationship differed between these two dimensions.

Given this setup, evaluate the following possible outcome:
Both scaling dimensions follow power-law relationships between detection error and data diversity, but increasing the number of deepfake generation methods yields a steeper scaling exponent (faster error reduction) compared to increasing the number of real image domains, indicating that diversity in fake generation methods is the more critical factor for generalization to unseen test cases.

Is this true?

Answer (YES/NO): NO